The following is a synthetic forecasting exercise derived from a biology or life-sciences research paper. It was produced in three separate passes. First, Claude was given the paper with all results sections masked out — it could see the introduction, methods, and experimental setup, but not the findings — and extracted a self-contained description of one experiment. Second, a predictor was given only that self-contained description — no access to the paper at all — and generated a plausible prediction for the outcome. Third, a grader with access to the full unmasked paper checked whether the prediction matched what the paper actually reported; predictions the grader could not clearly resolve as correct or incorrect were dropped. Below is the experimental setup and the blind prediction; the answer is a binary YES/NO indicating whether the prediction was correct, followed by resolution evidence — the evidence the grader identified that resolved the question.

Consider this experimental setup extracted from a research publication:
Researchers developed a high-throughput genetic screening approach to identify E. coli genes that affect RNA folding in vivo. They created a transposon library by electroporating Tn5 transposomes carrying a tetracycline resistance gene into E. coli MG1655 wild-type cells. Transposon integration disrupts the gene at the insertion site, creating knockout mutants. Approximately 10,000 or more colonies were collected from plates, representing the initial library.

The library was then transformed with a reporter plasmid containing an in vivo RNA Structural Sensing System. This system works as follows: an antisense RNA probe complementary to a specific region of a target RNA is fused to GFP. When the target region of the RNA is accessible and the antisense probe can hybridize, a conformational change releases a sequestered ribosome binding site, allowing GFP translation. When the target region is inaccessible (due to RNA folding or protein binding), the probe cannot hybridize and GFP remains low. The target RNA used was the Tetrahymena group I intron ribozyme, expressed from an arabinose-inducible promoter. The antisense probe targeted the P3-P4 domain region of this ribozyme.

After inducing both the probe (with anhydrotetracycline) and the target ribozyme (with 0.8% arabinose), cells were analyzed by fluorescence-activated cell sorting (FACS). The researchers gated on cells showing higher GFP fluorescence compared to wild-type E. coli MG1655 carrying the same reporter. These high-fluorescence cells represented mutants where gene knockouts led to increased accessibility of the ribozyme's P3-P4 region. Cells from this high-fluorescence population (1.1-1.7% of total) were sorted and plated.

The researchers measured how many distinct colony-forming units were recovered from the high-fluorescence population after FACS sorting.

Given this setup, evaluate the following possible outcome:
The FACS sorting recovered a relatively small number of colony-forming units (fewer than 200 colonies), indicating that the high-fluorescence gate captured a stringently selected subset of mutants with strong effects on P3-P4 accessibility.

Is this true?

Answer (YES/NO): NO